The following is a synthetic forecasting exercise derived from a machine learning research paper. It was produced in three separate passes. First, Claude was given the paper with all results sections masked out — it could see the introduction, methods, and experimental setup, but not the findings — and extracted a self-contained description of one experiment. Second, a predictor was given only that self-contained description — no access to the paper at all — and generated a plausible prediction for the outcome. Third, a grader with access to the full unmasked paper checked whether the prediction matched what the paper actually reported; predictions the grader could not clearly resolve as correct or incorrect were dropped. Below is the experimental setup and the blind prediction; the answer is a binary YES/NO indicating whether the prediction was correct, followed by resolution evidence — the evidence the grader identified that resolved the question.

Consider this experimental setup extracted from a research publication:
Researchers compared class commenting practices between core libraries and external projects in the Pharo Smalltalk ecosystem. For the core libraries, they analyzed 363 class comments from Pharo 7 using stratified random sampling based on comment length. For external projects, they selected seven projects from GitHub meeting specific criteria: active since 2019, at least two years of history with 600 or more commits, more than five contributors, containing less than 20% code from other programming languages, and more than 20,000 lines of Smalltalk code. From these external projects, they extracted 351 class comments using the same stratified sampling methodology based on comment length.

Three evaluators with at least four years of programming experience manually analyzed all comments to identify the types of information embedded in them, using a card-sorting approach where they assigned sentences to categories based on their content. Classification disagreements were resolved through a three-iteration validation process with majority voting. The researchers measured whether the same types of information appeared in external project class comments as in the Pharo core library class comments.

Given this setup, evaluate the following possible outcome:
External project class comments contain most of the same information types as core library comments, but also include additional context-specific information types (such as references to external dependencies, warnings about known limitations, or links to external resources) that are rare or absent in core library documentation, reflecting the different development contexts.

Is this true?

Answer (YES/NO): NO